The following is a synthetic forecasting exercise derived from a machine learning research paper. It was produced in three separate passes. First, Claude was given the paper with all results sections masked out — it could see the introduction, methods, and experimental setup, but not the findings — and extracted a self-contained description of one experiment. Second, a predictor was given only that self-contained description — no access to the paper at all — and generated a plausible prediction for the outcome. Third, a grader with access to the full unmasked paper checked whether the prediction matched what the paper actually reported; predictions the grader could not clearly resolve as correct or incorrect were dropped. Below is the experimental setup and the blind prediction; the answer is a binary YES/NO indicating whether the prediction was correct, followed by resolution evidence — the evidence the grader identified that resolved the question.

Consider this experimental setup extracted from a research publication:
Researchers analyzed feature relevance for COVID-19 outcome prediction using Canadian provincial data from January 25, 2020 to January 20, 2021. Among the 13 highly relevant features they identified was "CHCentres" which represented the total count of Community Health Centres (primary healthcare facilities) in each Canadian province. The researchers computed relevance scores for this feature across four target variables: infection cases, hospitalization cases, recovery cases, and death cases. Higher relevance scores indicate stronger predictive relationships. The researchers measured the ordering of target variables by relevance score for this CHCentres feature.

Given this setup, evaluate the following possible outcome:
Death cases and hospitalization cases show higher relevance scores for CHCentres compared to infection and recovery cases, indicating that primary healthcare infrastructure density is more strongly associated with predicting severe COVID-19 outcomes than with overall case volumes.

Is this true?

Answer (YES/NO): NO